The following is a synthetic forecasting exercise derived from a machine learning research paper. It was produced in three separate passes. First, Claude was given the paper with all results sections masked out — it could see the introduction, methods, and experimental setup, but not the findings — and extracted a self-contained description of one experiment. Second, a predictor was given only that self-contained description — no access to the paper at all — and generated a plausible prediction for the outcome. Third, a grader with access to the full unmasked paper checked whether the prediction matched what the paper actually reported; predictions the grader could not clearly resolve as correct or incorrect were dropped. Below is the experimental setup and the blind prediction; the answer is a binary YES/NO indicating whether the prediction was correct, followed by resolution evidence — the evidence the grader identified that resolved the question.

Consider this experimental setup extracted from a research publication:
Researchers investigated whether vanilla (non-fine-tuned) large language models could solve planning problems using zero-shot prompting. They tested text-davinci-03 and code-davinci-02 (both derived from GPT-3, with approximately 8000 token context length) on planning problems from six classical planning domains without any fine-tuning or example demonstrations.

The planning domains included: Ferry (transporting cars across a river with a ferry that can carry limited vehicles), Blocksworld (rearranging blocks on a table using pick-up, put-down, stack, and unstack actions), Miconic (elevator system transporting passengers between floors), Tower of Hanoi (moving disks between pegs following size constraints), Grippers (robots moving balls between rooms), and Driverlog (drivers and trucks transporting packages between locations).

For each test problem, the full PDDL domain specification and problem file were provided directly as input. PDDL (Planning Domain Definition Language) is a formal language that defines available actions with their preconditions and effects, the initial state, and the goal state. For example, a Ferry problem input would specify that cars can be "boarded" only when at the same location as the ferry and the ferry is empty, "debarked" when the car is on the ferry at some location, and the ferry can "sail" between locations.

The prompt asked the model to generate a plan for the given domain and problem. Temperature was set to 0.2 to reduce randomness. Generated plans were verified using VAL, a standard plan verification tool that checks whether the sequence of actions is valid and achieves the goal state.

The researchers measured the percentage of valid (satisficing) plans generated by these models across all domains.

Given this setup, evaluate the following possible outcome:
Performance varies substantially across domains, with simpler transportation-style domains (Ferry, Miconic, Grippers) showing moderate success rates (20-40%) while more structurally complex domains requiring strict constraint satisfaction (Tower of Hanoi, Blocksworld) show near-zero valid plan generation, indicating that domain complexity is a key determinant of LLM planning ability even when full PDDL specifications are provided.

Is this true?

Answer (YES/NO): NO